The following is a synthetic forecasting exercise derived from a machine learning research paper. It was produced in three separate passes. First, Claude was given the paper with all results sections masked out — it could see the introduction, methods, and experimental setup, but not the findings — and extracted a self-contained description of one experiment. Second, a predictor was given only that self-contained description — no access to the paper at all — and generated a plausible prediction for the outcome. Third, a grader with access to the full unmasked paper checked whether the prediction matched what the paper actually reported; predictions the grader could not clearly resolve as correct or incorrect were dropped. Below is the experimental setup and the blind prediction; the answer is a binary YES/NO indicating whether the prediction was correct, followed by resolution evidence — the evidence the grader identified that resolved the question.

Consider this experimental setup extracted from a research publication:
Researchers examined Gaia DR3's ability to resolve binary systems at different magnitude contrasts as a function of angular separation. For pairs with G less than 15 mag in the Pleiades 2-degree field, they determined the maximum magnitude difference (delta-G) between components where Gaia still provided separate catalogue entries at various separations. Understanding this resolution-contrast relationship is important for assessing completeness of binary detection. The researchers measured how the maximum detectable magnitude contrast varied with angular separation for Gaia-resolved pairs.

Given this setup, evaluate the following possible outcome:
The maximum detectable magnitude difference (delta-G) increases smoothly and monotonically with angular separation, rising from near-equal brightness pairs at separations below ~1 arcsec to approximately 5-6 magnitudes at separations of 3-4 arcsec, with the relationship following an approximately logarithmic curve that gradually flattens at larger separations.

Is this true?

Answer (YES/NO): NO